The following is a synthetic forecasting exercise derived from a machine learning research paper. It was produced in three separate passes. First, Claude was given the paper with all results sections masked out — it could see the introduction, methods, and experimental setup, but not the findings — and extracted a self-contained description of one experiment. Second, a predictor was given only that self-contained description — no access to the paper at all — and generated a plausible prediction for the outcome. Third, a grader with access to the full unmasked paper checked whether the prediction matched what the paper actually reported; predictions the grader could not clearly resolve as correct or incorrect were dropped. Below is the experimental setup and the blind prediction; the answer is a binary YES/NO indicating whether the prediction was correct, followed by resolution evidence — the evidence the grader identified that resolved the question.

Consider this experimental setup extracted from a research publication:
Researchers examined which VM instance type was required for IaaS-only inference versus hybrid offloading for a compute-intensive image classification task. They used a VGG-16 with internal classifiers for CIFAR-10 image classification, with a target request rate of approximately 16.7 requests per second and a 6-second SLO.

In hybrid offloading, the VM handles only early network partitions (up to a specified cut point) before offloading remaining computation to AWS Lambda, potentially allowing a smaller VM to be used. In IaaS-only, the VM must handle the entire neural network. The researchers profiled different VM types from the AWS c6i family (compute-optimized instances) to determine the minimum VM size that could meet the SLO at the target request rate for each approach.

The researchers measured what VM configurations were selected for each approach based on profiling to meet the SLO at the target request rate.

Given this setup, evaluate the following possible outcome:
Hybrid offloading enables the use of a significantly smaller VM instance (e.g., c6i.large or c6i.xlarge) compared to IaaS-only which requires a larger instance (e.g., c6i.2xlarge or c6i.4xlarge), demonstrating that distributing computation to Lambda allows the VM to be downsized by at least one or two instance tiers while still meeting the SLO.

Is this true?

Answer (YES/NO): NO